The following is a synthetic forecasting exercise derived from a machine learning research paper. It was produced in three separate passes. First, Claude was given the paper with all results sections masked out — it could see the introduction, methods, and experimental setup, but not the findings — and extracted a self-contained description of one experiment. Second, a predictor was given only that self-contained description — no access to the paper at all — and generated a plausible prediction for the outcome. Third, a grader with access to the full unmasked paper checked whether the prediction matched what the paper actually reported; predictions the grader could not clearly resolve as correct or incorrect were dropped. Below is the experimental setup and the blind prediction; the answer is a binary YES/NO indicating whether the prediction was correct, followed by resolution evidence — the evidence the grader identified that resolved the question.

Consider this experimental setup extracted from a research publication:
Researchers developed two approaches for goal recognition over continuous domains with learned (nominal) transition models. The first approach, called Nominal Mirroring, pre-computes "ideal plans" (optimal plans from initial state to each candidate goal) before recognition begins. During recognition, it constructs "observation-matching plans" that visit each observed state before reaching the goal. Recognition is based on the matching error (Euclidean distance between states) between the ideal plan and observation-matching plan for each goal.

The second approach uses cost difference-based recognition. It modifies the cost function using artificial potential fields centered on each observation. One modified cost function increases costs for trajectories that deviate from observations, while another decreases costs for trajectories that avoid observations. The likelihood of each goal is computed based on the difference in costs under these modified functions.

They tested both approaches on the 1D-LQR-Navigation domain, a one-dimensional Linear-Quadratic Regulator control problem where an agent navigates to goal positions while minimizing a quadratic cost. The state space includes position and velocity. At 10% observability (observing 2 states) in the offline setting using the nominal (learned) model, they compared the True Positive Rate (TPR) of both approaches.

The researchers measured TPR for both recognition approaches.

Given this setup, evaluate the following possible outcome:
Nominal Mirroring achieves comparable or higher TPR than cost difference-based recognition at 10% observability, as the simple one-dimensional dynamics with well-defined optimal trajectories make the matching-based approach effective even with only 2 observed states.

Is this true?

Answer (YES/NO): YES